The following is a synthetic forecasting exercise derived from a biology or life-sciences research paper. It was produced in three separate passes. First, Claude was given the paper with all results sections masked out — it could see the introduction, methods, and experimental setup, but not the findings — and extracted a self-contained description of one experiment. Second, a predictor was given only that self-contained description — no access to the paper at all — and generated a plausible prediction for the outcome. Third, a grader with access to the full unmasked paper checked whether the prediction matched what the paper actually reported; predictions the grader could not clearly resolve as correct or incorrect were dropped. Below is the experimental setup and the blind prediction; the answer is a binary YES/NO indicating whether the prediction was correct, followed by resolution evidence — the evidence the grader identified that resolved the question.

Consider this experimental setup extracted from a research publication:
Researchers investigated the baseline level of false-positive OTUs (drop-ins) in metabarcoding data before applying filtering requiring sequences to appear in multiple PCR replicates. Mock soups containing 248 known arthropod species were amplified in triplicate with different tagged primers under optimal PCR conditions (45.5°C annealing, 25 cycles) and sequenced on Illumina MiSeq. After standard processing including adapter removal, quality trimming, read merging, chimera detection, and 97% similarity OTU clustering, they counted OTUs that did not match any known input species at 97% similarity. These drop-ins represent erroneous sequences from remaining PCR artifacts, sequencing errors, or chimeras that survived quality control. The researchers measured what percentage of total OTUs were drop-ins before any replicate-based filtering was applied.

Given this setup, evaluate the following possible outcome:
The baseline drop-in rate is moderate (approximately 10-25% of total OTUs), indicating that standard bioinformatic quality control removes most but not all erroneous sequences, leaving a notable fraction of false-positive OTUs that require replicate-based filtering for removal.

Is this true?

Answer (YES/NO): NO